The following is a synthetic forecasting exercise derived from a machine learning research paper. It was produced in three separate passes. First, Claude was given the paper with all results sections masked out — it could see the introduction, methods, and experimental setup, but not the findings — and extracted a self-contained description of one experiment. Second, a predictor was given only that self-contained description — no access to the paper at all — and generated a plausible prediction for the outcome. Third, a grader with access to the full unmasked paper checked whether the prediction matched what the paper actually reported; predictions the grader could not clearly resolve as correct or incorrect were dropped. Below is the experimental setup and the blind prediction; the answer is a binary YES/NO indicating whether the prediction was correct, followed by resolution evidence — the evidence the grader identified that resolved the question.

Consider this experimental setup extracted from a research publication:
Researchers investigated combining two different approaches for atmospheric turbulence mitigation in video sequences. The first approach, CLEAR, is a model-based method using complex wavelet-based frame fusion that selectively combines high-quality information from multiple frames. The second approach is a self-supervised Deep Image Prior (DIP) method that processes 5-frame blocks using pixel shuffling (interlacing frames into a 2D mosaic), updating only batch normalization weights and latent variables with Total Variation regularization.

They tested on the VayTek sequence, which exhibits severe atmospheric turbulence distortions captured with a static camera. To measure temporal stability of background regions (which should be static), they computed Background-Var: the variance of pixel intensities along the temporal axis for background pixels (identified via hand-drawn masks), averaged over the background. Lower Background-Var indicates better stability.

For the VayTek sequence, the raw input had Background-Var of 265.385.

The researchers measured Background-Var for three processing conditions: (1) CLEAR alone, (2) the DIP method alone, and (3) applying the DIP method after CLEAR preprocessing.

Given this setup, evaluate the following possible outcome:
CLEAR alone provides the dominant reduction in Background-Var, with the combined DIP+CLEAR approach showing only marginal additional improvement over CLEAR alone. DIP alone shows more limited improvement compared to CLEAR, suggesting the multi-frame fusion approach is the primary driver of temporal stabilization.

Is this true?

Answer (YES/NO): NO